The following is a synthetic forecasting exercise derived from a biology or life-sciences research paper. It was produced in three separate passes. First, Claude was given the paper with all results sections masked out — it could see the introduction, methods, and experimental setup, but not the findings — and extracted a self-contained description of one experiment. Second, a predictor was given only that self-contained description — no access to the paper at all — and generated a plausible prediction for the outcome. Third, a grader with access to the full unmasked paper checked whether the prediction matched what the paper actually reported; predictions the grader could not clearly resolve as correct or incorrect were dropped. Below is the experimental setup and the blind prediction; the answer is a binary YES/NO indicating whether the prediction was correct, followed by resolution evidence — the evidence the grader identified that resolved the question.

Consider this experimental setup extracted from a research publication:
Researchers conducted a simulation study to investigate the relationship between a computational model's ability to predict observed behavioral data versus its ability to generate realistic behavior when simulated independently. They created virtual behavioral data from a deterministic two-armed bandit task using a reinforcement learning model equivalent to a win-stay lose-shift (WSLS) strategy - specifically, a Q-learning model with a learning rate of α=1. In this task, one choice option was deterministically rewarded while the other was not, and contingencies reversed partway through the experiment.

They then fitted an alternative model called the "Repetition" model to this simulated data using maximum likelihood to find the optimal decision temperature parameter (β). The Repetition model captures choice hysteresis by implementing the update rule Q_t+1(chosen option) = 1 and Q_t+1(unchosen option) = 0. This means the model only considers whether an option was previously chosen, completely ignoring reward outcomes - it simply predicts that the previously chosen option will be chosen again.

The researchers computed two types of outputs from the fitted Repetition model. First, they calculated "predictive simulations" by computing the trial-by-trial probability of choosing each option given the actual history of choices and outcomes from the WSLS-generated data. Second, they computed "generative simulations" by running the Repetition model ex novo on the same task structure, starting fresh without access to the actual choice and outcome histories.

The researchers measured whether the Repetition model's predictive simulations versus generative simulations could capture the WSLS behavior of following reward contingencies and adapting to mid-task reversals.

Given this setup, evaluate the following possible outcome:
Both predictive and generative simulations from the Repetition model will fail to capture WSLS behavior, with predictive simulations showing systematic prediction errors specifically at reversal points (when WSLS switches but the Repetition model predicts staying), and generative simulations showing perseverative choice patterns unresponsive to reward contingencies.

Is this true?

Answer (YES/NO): NO